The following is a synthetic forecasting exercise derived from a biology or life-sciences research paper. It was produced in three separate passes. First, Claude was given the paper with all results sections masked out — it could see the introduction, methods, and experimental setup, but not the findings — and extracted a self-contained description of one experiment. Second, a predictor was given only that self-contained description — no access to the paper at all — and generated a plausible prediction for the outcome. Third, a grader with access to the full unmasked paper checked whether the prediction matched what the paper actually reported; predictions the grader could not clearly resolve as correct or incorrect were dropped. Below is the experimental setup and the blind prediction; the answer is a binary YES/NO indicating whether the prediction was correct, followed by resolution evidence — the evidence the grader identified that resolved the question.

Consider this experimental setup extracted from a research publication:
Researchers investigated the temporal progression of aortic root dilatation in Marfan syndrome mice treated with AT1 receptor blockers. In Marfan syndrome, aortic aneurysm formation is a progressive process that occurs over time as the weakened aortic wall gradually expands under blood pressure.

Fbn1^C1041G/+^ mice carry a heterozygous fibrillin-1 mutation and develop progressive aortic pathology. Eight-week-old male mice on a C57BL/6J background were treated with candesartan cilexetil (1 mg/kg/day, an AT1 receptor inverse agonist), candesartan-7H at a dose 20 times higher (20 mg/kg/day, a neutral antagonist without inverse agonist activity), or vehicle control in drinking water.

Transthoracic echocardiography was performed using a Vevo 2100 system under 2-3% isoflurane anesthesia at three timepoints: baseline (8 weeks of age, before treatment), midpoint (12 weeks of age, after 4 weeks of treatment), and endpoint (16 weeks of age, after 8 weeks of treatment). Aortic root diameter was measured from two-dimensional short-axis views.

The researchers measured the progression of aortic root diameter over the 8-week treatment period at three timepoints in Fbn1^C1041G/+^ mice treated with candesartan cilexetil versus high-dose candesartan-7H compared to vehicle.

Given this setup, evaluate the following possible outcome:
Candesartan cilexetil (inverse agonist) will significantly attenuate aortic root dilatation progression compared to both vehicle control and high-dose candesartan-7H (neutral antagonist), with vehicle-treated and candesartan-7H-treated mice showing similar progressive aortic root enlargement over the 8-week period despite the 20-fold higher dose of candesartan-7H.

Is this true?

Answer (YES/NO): YES